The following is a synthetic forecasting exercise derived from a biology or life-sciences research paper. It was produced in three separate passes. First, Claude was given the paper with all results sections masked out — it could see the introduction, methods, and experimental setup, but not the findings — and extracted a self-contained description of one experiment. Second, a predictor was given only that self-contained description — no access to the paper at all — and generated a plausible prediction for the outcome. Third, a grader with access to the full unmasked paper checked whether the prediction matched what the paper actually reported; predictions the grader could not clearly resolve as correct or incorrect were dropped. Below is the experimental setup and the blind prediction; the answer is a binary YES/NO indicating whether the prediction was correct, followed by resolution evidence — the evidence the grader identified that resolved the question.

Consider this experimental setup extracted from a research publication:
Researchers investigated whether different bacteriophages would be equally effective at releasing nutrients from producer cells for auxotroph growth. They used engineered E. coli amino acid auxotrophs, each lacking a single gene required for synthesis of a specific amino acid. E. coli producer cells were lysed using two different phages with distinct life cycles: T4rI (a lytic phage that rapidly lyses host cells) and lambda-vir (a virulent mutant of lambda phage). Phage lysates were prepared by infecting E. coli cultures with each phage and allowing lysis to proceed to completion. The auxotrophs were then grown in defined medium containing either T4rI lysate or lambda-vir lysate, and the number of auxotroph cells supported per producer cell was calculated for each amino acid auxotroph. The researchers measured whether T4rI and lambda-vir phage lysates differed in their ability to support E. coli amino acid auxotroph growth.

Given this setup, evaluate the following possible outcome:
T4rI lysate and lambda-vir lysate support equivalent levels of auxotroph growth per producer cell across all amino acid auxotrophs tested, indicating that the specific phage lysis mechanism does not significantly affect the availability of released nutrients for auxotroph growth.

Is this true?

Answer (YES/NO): NO